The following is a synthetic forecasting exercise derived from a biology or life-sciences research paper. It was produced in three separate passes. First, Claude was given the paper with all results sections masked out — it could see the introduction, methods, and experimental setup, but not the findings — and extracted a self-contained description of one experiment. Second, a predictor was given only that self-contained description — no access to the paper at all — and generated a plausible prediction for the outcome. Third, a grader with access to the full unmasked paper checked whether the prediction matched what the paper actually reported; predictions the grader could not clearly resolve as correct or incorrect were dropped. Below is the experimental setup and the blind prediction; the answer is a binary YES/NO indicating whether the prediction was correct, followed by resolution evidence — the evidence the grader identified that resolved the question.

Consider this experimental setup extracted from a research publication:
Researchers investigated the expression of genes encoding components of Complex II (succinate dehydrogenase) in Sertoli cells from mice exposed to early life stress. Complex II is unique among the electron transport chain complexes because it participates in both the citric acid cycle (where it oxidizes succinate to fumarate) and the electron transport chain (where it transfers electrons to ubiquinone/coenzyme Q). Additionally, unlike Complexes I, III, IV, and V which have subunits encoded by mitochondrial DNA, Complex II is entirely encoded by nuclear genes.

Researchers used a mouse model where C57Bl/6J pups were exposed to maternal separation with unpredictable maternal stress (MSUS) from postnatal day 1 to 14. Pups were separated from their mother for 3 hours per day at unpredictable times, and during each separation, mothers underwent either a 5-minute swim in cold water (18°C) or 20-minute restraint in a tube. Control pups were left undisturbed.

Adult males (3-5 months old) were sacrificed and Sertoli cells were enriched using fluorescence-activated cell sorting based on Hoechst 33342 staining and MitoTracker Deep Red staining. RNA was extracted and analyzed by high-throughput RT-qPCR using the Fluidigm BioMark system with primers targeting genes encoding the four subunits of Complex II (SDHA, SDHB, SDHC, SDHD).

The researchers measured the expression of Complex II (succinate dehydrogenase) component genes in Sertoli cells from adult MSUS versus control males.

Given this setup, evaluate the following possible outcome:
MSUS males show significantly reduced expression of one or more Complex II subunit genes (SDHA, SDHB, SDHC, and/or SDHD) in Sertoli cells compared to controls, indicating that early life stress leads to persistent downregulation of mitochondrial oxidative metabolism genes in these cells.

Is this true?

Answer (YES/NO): NO